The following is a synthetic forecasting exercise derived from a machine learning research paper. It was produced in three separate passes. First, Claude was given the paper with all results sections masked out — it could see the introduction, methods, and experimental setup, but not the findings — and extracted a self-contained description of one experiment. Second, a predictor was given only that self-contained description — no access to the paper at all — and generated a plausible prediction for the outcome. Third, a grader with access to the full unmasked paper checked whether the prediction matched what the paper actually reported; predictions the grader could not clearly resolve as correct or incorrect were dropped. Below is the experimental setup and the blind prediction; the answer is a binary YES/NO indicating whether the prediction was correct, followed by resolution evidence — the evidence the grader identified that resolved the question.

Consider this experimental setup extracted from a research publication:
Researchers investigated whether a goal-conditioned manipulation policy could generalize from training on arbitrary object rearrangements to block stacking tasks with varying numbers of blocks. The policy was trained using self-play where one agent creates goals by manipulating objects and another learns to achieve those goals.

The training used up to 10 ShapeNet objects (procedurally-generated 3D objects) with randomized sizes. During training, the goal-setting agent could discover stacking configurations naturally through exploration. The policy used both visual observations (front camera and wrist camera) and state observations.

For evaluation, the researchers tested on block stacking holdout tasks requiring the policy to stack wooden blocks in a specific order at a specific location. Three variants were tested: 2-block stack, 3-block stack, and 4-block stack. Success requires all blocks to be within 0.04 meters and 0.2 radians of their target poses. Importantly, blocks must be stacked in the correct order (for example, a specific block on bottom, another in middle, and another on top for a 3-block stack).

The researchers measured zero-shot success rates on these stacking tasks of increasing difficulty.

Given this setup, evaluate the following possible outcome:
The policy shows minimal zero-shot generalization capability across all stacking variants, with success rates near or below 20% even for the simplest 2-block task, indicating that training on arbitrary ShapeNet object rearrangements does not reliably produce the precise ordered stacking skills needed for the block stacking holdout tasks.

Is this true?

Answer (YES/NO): NO